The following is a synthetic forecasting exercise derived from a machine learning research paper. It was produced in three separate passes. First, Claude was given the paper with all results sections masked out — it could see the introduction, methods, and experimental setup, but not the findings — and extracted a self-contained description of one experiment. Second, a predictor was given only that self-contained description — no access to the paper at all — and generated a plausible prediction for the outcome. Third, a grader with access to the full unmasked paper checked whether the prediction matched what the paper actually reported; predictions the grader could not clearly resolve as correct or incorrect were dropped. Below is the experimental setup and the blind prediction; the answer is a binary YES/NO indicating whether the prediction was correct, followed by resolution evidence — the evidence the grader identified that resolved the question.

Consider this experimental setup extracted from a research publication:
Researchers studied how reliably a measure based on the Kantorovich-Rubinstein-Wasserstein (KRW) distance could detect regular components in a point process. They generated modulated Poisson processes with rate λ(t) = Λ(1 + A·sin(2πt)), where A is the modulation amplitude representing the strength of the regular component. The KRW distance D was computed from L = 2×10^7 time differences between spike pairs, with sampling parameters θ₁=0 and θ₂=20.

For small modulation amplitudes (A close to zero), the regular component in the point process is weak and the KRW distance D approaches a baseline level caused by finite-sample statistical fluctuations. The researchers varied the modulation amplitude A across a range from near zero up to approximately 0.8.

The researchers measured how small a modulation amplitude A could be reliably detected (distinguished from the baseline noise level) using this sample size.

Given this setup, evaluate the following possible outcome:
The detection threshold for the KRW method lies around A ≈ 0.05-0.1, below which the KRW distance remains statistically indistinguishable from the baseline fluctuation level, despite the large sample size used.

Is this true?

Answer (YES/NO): NO